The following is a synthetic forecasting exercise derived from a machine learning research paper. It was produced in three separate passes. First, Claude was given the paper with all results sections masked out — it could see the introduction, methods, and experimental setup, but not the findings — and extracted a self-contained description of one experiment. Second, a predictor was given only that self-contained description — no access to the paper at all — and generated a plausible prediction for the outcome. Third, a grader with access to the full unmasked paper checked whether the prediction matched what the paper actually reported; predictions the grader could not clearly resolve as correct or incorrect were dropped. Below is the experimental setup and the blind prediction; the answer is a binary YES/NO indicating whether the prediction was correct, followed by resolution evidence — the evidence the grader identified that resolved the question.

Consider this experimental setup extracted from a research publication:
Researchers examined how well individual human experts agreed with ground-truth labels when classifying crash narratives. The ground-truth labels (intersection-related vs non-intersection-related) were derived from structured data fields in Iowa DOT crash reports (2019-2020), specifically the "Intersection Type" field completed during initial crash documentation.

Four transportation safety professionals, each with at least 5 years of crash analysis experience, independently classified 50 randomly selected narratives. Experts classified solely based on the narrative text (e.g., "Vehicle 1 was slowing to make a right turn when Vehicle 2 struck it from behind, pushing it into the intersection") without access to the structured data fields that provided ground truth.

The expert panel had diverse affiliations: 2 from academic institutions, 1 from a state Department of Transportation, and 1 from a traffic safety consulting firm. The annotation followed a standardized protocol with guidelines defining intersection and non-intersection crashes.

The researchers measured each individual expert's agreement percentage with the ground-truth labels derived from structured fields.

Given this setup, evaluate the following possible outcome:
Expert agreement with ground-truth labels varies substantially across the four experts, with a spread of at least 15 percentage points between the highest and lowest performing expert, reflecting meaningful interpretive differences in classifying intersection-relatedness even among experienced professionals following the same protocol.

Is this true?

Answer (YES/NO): YES